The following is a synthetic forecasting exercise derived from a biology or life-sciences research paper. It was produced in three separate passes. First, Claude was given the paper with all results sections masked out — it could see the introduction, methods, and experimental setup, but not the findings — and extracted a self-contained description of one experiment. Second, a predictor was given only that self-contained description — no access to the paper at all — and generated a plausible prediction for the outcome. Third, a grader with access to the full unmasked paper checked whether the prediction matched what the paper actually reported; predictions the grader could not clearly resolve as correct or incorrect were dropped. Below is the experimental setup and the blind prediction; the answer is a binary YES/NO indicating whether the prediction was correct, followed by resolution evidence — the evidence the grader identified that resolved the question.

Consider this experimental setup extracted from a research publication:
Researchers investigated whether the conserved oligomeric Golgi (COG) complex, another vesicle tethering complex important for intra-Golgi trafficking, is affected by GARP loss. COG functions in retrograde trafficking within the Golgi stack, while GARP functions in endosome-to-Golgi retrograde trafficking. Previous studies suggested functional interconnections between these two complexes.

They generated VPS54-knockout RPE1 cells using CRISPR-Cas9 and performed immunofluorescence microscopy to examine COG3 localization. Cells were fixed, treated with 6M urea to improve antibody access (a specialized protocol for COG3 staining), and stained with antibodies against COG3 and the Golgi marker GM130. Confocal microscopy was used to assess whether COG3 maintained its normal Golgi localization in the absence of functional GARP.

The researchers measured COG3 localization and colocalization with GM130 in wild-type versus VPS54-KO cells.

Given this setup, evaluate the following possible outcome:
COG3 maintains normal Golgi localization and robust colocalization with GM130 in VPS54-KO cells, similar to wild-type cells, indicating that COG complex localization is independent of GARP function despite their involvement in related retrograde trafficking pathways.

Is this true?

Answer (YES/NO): YES